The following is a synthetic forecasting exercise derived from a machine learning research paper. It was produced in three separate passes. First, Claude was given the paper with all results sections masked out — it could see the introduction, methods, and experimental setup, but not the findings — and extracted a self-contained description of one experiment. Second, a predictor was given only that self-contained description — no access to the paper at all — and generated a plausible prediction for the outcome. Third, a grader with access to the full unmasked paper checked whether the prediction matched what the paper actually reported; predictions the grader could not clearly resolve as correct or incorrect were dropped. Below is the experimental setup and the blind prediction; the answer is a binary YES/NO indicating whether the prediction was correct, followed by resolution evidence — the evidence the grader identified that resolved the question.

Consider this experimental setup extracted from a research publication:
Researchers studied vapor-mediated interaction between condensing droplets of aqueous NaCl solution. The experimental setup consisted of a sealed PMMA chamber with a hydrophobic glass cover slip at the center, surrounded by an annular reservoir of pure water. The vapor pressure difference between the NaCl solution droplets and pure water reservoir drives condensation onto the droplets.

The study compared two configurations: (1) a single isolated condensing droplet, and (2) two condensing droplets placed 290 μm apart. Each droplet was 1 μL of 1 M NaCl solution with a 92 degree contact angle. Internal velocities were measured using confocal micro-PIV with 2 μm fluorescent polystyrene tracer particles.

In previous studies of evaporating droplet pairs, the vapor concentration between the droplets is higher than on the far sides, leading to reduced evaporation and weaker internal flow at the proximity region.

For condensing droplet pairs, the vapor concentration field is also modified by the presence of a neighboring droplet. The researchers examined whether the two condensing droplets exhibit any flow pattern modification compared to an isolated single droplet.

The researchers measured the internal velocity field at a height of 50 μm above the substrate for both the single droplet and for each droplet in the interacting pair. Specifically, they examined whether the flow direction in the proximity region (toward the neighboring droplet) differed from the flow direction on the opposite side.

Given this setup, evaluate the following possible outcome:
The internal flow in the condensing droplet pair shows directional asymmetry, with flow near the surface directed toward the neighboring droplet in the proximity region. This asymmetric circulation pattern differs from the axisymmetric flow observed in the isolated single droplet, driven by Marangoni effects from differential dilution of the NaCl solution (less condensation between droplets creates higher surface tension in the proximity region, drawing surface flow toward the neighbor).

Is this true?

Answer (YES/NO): NO